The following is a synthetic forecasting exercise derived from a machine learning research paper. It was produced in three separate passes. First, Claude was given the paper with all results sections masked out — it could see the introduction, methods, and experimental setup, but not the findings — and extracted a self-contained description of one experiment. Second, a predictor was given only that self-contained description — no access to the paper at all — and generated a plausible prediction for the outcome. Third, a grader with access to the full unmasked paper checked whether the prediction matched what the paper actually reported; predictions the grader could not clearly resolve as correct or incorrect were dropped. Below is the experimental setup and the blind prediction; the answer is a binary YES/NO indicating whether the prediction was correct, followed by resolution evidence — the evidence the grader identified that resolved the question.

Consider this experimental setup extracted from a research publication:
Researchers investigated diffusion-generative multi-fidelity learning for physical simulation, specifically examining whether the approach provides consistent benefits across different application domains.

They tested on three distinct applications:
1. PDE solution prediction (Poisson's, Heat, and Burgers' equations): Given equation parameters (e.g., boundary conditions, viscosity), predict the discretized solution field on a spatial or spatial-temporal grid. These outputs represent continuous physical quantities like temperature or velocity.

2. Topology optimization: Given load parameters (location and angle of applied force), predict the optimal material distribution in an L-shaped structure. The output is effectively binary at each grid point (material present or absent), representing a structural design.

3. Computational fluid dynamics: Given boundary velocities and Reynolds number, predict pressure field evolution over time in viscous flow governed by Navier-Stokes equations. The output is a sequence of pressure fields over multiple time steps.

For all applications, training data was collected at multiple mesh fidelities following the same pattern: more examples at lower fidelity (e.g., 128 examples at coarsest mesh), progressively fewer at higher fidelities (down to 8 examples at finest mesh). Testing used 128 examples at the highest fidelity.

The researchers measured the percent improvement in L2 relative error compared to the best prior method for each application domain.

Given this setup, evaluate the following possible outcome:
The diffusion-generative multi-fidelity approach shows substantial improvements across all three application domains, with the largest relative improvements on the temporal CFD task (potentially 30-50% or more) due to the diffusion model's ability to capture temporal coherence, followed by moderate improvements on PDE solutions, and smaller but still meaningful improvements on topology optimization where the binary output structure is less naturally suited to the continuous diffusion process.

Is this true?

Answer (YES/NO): NO